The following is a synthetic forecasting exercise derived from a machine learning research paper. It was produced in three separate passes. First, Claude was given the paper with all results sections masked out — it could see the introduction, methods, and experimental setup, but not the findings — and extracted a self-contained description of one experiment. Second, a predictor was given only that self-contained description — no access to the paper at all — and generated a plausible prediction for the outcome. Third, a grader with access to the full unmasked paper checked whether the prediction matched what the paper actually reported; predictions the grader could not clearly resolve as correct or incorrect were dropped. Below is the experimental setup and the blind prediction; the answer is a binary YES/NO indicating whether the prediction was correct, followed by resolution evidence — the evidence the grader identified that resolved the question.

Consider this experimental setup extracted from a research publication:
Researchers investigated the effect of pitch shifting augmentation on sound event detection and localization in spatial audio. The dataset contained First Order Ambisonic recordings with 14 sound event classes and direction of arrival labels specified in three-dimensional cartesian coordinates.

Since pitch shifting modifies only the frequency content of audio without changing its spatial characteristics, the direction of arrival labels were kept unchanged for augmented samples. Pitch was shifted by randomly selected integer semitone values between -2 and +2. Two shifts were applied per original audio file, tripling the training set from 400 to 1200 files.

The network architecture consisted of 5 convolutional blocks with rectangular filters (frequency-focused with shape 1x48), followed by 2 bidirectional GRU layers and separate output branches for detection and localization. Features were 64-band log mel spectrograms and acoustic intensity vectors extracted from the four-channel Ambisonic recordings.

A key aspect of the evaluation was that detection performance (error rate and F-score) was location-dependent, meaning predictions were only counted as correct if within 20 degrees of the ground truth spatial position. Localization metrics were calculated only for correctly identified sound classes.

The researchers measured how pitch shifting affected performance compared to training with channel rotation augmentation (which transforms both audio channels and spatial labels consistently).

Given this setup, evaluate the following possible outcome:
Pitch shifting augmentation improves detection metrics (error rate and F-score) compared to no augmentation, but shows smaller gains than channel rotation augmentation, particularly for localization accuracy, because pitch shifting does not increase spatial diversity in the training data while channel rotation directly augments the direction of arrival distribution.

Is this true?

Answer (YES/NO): NO